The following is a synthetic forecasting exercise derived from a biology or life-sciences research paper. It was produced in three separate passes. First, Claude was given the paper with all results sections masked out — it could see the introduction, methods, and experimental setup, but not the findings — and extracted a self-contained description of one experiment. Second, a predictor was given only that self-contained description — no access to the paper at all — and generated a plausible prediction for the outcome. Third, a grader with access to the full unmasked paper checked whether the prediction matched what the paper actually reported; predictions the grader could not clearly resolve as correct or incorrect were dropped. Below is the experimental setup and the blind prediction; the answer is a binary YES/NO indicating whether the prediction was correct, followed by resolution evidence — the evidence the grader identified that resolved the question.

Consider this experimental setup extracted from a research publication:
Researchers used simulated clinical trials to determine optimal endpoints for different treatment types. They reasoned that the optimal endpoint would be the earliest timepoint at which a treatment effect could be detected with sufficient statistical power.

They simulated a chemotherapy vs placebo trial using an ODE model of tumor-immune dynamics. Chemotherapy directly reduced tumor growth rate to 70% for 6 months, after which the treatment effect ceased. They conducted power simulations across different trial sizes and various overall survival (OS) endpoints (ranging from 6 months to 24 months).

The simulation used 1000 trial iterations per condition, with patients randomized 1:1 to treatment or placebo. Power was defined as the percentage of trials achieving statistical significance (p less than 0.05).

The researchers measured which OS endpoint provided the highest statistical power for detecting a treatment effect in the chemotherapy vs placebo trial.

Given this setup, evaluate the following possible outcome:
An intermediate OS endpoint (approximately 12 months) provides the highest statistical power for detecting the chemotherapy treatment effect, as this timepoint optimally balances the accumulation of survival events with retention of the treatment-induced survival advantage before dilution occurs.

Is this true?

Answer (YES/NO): NO